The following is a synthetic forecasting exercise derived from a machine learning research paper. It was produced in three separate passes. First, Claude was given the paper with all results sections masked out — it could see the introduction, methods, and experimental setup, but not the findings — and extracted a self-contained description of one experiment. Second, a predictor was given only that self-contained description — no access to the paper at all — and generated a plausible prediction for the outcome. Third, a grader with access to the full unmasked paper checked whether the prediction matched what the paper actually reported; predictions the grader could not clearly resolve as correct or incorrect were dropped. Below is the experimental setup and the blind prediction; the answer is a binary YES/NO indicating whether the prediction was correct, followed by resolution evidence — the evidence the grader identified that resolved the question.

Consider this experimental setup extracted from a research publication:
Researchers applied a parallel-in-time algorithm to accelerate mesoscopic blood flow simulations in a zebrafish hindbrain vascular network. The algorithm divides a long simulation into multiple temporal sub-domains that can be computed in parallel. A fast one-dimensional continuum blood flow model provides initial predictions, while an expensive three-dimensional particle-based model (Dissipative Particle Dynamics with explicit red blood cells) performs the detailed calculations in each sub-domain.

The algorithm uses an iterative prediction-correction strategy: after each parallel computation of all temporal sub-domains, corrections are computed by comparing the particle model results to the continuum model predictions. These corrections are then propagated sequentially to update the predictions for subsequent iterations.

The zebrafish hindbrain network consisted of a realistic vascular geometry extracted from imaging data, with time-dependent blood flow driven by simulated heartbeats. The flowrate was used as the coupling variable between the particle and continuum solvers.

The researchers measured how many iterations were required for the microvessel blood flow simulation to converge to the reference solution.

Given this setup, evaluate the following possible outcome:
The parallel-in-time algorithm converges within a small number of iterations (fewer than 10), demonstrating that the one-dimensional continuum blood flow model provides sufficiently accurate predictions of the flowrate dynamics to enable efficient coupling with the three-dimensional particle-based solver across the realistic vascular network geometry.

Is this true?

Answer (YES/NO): YES